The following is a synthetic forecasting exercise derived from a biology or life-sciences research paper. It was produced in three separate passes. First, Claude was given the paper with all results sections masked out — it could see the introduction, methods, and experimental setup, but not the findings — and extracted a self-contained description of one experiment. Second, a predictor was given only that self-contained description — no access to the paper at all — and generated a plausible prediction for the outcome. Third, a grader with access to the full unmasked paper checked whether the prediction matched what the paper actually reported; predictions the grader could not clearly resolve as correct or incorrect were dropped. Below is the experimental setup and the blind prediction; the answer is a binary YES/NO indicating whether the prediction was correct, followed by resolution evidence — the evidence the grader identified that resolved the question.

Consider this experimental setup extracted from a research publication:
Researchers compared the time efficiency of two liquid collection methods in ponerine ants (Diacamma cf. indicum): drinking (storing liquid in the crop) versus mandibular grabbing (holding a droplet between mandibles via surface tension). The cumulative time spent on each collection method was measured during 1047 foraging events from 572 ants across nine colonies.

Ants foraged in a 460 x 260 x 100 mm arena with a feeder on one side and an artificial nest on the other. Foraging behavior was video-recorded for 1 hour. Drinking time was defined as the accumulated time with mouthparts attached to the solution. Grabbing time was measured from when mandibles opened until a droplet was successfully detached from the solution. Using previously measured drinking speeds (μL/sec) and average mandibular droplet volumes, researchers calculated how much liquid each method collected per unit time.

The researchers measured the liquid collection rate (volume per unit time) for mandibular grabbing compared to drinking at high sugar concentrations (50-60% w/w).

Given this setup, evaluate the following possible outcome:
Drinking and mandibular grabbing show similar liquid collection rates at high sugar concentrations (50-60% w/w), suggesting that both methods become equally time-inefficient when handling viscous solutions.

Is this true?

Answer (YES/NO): NO